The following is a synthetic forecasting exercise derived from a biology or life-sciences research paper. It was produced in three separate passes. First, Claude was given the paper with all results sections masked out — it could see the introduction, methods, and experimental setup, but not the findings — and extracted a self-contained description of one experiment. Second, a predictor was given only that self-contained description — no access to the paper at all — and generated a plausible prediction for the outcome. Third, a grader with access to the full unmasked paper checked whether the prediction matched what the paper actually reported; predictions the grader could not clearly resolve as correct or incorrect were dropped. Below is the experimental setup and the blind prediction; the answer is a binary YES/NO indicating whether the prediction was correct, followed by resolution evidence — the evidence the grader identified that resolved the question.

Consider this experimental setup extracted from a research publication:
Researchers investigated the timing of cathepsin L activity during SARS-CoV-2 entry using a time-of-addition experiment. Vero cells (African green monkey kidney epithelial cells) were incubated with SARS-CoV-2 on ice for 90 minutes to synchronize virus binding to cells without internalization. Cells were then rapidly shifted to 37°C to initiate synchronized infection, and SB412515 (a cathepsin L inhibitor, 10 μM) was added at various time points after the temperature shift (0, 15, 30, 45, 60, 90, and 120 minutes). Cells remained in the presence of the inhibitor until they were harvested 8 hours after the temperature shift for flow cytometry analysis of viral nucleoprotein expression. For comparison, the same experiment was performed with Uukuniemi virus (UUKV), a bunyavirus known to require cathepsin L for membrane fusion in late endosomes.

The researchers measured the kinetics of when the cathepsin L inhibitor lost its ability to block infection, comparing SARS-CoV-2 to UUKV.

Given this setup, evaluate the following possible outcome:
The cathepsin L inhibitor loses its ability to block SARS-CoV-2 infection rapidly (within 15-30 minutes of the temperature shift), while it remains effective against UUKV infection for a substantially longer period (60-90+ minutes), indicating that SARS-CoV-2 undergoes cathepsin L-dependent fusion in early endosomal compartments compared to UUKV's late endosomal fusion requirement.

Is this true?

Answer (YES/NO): NO